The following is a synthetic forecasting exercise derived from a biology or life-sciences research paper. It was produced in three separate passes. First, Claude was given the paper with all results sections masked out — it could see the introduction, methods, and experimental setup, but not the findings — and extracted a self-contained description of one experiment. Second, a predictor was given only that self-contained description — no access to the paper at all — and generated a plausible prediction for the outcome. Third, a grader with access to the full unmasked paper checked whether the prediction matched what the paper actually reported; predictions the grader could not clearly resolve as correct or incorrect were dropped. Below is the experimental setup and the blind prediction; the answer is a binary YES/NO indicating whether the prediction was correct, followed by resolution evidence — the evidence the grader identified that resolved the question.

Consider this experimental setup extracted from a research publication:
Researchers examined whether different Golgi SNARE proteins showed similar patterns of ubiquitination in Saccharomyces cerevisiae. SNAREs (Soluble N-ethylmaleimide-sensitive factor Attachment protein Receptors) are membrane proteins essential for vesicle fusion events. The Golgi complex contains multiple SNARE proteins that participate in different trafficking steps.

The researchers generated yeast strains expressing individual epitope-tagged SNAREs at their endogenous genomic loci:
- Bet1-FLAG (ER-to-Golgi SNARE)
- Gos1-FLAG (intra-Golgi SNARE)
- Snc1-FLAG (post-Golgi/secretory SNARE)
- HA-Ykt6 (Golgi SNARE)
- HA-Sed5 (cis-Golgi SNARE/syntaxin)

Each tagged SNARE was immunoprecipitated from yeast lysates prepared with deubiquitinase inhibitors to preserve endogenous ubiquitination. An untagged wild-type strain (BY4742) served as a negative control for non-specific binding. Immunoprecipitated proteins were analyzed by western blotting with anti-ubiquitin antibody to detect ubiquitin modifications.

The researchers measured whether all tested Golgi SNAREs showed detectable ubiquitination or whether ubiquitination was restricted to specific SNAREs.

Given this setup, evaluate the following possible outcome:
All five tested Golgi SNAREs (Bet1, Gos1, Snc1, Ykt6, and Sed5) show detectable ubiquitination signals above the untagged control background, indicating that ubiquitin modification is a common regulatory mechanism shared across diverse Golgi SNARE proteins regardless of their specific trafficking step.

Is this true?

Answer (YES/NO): NO